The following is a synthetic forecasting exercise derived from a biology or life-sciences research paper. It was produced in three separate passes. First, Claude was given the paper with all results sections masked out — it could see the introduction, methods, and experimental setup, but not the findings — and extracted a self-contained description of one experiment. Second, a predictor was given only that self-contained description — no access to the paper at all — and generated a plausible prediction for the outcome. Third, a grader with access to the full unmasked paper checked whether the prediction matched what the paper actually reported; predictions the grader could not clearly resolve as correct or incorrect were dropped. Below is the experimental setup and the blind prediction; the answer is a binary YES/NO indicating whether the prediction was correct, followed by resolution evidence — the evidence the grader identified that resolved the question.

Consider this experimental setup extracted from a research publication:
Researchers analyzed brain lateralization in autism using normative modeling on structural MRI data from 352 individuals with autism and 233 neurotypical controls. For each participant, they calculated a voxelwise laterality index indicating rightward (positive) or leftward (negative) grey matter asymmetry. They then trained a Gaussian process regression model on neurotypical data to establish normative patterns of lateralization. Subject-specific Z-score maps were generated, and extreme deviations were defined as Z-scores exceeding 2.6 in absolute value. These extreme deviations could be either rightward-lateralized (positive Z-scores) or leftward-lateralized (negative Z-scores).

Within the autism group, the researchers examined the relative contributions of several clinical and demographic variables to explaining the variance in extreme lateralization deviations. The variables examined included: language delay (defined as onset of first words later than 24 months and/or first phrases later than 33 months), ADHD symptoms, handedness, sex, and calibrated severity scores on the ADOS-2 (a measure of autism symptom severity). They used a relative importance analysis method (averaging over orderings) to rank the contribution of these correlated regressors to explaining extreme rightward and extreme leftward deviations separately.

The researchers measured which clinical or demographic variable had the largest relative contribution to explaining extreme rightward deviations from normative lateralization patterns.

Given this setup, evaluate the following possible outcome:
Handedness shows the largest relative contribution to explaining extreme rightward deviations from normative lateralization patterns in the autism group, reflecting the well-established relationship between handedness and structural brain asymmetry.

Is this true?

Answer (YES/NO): NO